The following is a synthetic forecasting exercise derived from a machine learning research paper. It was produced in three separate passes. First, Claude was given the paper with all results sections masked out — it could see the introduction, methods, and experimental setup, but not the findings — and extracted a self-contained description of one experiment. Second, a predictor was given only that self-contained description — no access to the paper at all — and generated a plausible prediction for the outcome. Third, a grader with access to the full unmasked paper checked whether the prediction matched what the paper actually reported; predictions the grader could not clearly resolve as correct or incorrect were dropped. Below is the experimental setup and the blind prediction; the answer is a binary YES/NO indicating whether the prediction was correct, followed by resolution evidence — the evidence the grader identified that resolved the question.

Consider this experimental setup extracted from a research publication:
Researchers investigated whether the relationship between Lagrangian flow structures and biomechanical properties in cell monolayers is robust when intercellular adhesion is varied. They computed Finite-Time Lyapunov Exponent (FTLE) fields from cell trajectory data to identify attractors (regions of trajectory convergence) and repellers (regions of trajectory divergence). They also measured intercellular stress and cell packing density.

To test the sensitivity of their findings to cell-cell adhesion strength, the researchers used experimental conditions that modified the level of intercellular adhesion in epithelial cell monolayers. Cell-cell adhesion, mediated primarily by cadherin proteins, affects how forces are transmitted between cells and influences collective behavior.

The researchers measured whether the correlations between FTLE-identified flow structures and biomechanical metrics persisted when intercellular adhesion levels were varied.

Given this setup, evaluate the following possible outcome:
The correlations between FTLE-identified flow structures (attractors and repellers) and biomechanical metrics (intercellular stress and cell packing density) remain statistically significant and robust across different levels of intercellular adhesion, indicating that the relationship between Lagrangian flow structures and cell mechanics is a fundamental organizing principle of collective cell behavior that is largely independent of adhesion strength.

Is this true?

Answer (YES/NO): YES